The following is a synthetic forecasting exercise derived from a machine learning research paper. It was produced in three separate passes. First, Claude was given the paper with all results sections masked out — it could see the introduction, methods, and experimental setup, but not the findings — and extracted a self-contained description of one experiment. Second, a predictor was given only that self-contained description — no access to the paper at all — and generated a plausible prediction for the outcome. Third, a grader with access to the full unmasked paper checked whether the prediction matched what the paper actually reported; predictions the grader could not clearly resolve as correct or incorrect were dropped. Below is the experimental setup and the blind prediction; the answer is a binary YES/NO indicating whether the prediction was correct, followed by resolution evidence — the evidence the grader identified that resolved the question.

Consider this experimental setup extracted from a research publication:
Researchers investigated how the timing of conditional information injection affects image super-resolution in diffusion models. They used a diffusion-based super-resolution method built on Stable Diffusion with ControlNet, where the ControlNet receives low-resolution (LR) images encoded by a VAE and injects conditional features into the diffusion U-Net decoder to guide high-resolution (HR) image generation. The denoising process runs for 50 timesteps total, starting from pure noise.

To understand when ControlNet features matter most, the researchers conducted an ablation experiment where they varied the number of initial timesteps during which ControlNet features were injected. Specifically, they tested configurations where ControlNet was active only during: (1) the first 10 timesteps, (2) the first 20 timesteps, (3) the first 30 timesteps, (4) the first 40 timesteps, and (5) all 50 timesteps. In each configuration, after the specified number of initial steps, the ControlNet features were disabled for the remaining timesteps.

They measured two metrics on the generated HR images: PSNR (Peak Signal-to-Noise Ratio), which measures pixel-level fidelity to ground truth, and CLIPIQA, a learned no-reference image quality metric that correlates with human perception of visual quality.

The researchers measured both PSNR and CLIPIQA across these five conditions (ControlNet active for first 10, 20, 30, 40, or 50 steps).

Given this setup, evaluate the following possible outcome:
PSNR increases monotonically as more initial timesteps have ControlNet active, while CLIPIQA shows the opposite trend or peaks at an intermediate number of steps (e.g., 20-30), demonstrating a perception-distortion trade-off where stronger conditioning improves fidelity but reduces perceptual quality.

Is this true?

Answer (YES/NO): YES